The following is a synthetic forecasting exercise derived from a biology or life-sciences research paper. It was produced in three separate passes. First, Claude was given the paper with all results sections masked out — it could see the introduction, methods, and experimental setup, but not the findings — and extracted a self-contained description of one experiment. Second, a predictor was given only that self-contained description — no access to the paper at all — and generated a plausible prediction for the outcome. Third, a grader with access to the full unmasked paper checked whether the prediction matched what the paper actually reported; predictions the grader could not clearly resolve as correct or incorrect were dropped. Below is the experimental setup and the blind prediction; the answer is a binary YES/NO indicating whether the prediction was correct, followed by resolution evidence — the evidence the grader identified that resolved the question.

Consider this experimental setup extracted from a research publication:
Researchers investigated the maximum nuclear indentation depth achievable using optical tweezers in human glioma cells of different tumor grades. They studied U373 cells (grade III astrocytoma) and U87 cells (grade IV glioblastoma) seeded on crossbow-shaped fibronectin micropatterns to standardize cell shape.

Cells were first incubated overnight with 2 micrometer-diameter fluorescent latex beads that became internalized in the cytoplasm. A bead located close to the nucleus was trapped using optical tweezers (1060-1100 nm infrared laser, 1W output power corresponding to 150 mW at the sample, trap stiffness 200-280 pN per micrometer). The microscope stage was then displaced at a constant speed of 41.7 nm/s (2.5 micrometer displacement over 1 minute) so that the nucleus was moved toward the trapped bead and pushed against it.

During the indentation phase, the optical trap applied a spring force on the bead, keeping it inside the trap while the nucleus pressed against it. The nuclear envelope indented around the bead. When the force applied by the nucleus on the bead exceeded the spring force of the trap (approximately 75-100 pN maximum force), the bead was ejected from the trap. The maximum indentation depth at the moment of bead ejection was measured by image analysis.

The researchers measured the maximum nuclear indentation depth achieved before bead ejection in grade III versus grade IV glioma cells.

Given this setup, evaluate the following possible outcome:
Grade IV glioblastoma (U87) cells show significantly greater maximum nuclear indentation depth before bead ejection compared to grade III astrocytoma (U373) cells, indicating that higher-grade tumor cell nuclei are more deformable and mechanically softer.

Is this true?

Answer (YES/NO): NO